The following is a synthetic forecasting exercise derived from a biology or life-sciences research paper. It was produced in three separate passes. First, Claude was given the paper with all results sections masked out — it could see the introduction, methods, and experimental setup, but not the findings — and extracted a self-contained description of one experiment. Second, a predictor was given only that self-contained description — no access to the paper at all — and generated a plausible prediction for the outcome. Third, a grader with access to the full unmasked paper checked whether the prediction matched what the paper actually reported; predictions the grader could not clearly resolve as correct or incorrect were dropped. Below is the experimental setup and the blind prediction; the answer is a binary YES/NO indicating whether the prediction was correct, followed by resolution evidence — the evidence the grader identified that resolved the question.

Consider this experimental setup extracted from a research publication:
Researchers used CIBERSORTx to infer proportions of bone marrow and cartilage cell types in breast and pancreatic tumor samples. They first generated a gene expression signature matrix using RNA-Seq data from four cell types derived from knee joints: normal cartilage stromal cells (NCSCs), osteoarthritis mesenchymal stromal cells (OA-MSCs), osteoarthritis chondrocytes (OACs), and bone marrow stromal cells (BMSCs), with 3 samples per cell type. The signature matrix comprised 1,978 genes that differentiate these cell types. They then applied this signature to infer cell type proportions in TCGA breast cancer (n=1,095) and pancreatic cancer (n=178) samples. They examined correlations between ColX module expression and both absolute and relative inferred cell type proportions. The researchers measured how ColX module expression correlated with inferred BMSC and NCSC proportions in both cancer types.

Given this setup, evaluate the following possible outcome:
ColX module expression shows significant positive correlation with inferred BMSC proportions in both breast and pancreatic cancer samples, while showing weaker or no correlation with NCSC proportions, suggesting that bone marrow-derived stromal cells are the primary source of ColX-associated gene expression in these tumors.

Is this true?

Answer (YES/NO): NO